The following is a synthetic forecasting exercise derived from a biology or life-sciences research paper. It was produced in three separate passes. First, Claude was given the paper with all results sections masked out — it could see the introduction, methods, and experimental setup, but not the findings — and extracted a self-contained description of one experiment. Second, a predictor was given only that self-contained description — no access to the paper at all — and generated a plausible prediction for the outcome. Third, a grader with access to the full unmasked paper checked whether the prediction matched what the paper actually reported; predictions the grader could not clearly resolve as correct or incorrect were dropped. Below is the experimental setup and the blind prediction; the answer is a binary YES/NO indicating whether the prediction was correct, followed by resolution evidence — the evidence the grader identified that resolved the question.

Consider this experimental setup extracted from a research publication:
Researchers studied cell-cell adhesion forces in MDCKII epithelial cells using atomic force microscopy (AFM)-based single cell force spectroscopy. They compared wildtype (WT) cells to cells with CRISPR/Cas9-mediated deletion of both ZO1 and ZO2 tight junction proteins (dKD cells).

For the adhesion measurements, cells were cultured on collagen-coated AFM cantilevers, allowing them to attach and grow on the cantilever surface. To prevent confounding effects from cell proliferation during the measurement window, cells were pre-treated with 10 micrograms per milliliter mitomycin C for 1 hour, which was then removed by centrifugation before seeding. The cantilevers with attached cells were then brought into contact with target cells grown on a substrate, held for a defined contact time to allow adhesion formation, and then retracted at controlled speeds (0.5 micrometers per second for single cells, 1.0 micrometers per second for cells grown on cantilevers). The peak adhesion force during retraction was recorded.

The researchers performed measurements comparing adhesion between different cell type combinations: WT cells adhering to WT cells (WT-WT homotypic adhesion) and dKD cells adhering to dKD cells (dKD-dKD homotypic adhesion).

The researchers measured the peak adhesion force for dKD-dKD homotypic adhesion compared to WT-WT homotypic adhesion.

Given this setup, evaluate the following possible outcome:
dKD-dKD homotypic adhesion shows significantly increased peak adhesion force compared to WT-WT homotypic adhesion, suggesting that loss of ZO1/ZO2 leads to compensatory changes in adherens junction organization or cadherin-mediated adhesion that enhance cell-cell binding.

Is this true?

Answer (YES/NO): NO